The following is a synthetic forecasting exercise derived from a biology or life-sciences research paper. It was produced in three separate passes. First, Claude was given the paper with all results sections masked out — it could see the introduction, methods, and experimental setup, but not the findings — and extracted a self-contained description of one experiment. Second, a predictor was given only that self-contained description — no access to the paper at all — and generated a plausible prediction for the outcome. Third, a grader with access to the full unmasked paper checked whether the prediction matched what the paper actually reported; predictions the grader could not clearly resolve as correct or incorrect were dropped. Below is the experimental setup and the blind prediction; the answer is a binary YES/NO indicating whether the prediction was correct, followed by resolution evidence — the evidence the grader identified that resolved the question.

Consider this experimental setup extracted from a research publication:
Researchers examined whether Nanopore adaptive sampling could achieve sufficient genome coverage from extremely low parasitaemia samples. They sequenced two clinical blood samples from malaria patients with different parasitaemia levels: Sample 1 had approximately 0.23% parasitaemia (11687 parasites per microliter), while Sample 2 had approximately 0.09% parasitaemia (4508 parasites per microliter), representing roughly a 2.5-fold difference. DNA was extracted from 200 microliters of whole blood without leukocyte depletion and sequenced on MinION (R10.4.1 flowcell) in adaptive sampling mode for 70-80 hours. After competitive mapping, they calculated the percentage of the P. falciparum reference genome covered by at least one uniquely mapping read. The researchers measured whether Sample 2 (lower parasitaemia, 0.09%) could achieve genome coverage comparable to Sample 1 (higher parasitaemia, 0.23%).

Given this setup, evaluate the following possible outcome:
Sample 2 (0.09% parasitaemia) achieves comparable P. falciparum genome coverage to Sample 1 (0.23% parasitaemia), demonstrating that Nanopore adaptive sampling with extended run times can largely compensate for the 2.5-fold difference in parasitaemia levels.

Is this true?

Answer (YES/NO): YES